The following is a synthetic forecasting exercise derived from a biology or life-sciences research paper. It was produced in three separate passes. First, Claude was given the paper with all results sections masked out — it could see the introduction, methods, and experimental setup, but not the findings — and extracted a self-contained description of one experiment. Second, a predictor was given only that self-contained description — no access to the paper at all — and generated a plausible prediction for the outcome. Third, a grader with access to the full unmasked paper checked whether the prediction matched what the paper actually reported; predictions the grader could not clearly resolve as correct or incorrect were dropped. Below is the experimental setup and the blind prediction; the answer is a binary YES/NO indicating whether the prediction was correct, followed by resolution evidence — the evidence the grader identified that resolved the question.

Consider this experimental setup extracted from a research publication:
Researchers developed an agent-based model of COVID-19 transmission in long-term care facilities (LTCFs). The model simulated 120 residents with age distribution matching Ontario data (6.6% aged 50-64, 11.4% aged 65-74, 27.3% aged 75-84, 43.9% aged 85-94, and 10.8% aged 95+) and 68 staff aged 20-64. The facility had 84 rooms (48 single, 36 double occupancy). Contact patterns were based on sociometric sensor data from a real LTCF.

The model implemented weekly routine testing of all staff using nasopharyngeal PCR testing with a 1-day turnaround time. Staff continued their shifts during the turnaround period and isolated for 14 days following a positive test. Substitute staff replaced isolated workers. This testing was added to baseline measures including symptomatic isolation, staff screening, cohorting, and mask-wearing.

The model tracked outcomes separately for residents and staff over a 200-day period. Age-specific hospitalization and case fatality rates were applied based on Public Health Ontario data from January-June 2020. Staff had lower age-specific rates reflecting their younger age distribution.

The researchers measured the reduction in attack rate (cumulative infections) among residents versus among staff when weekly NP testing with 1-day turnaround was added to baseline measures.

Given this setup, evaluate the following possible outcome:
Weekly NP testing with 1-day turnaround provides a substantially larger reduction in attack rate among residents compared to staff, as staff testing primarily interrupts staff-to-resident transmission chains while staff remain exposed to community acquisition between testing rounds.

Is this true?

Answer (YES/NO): NO